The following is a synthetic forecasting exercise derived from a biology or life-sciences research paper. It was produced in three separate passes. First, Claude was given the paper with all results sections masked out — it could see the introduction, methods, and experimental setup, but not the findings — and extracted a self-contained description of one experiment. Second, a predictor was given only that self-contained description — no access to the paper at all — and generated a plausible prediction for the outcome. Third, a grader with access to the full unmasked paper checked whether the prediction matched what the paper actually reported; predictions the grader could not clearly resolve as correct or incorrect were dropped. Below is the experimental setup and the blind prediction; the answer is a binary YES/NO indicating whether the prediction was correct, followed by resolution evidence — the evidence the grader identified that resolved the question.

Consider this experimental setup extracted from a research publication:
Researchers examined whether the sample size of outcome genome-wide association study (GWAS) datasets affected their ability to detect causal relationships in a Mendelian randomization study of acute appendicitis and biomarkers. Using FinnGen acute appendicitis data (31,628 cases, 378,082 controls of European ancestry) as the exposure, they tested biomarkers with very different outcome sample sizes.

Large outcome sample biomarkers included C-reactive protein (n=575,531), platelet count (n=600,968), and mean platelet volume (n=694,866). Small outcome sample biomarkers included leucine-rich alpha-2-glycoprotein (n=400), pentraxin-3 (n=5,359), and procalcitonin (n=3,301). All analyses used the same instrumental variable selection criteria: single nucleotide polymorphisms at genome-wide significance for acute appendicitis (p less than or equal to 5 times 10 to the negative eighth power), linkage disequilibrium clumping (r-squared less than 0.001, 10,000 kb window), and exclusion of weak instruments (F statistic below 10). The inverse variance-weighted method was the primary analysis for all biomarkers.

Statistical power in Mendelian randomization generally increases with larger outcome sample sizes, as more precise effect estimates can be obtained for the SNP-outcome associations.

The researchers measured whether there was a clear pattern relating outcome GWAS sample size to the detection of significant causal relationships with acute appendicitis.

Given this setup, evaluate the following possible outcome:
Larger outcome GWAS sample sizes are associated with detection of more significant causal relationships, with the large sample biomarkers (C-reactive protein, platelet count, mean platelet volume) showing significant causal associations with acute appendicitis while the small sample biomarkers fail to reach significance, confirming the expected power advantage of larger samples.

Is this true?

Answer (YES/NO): NO